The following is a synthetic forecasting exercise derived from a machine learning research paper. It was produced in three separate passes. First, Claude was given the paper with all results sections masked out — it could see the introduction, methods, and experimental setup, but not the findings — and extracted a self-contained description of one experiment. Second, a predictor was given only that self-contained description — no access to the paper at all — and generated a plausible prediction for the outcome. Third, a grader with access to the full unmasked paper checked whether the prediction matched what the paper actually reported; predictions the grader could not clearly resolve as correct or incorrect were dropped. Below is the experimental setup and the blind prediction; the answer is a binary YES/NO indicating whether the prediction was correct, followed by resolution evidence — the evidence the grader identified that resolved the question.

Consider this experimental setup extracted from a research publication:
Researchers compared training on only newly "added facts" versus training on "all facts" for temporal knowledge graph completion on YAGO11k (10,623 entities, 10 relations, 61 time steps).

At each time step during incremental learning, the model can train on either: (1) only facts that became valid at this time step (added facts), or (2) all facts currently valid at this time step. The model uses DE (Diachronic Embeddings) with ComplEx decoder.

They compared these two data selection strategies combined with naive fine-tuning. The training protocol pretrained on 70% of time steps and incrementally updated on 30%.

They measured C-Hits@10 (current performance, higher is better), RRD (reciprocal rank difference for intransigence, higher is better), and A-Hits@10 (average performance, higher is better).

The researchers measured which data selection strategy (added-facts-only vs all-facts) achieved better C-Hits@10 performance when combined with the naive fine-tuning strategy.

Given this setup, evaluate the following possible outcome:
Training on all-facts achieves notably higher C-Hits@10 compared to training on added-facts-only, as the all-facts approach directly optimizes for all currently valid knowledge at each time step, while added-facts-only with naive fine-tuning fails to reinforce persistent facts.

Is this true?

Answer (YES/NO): YES